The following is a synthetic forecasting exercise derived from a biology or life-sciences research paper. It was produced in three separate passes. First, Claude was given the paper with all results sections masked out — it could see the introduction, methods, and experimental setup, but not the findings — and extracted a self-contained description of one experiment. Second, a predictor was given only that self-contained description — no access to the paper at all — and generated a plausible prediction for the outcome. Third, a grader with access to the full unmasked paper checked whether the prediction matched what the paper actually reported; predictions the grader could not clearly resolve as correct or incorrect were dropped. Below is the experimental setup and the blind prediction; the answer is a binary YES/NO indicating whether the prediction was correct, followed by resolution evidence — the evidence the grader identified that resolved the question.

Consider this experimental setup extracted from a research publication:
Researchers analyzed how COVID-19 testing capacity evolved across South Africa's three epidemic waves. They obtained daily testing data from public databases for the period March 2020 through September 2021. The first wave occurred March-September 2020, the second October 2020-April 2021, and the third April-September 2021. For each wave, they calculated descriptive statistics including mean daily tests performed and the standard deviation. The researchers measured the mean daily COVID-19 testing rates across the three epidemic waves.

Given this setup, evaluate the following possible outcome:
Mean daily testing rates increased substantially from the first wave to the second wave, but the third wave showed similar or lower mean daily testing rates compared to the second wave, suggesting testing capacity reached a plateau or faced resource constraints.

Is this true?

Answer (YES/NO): NO